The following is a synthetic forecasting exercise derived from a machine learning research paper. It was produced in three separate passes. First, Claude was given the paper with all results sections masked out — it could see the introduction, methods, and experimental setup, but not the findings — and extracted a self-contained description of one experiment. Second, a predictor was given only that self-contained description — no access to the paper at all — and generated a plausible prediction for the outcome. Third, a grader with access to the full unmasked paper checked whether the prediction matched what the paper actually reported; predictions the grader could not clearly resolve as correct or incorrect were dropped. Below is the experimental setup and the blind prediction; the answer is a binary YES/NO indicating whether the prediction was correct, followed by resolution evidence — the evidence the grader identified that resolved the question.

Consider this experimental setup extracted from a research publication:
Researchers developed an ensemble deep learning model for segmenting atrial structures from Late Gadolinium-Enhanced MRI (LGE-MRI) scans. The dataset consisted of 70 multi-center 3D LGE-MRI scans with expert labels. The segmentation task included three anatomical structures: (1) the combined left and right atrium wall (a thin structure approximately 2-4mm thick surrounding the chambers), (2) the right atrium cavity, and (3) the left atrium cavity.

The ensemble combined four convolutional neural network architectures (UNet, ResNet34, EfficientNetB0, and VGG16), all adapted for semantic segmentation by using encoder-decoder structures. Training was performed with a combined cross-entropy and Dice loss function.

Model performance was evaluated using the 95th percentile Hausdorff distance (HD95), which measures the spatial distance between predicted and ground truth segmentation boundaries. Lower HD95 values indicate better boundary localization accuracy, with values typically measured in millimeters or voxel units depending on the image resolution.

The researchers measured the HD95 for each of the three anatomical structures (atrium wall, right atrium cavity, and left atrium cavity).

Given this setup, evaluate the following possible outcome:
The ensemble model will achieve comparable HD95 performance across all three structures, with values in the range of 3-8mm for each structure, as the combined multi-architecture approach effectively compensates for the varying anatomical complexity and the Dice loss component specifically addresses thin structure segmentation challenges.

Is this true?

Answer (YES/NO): NO